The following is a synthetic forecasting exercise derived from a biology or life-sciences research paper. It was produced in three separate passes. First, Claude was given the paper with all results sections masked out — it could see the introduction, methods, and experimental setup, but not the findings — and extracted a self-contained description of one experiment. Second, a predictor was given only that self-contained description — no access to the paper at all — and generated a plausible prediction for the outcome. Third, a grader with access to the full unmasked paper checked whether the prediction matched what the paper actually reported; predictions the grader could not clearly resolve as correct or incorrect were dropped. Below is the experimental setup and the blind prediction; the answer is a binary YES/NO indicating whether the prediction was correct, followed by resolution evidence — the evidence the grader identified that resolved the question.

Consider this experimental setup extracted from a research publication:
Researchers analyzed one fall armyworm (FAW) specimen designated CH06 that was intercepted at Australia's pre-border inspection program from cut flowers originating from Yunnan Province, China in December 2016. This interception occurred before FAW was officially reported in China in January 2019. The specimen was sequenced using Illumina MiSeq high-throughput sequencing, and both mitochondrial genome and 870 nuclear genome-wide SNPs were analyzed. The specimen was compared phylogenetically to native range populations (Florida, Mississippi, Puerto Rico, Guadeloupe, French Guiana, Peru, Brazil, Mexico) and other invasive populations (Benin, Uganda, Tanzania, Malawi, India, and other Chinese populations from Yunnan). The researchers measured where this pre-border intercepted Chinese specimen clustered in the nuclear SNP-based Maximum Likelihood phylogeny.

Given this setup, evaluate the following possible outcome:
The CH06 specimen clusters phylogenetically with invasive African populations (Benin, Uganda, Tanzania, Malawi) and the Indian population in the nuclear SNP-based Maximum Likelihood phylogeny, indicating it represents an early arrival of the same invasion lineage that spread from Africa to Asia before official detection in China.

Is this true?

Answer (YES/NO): NO